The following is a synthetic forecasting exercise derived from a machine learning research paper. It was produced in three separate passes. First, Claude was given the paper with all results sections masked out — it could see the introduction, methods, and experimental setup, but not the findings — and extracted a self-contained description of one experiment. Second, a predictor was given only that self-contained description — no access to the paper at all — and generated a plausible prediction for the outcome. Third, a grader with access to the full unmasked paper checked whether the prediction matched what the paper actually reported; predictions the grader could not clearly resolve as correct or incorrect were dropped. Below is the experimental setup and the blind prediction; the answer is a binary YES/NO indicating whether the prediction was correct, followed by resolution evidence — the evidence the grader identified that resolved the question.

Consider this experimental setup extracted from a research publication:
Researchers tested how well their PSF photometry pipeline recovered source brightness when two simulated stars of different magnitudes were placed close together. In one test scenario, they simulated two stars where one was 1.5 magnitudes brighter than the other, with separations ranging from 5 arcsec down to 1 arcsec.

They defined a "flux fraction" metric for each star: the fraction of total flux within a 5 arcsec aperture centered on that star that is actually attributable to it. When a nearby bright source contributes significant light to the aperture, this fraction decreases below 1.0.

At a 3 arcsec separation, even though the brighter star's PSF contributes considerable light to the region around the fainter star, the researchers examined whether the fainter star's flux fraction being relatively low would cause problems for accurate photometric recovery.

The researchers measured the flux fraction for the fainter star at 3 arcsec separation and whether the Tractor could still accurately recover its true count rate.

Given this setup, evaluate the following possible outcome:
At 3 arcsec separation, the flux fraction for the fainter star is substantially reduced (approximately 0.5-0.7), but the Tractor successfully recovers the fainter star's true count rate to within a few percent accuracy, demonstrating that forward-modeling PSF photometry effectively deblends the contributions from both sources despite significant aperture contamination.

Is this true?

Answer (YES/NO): NO